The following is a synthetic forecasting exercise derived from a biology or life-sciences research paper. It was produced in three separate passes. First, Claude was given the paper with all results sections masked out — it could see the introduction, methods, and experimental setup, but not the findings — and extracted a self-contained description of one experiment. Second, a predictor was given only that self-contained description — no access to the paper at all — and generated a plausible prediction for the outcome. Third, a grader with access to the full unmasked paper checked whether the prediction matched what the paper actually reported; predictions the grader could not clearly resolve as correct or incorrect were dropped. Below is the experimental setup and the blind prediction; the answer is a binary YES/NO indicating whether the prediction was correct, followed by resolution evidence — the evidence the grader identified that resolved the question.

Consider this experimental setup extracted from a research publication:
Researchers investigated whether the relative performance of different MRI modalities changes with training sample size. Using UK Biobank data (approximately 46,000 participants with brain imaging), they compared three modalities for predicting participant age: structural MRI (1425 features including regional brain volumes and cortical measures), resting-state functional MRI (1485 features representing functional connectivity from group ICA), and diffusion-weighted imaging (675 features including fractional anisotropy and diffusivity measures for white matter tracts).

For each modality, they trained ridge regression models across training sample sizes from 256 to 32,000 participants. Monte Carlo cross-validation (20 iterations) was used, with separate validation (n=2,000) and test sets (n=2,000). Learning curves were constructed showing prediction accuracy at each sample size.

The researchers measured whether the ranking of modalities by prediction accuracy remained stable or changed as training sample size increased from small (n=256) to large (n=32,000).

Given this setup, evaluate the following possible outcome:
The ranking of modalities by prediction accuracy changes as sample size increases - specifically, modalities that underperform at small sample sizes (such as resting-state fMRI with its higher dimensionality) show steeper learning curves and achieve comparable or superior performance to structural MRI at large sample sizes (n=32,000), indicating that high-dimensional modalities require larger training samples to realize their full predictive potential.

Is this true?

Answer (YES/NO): NO